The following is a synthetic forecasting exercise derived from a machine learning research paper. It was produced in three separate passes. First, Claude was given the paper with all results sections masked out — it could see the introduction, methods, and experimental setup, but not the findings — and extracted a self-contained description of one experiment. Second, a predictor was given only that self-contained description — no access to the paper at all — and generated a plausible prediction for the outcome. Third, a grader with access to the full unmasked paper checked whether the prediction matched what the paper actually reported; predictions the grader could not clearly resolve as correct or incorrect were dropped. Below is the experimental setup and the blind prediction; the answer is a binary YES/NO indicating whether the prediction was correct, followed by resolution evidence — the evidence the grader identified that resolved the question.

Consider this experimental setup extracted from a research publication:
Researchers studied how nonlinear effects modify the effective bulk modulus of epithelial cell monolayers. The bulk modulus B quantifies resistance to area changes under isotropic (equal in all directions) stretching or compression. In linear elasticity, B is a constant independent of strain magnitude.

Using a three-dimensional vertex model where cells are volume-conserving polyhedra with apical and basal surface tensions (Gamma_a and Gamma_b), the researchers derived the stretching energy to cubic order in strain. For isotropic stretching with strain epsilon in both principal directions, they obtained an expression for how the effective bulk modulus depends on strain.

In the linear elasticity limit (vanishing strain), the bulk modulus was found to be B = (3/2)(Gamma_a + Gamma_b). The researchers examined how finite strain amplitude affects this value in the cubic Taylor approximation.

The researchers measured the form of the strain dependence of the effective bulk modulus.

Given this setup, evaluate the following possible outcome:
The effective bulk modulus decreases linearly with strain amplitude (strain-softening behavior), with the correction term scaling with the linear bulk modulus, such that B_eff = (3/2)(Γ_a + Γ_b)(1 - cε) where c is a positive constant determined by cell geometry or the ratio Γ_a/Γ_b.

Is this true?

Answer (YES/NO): YES